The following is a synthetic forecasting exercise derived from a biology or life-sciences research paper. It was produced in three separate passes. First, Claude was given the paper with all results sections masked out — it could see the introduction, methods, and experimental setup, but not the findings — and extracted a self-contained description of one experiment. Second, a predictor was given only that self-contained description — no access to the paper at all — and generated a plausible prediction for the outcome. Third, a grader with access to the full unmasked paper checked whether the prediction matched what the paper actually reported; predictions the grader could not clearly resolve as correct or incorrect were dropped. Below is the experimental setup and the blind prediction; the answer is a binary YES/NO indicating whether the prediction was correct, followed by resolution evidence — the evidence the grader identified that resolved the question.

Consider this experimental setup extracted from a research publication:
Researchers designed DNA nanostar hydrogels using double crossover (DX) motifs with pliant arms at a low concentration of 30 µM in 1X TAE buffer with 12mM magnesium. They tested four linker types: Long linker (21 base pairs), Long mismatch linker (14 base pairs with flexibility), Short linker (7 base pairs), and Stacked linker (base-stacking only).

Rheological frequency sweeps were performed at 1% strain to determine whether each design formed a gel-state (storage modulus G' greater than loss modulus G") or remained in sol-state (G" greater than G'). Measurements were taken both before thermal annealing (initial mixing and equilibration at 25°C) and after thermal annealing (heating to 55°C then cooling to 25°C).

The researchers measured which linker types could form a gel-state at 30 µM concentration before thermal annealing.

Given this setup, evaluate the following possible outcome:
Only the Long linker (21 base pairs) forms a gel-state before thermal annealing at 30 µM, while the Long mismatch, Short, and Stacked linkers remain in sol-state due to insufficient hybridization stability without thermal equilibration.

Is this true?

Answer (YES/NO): NO